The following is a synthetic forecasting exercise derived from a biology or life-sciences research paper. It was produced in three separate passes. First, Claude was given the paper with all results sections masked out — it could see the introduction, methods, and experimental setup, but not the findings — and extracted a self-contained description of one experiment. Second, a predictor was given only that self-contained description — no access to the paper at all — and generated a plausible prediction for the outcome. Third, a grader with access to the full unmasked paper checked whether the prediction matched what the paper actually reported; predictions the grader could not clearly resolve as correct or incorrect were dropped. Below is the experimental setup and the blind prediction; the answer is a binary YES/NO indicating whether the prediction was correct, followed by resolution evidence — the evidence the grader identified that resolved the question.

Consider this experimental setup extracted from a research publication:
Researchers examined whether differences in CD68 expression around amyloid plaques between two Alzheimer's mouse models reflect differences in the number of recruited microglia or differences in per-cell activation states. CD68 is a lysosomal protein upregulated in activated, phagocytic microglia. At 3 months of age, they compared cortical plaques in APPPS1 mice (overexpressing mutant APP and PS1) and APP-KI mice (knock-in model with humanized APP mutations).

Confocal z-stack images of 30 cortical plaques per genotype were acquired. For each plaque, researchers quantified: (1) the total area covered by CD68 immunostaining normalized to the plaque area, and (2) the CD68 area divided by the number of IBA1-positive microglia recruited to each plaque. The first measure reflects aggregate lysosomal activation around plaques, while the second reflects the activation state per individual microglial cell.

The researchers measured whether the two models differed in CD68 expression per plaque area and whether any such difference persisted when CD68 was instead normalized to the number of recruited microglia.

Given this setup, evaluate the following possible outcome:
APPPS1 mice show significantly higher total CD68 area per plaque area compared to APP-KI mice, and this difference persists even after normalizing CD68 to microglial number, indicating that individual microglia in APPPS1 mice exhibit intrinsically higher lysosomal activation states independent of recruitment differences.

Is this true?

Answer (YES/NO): NO